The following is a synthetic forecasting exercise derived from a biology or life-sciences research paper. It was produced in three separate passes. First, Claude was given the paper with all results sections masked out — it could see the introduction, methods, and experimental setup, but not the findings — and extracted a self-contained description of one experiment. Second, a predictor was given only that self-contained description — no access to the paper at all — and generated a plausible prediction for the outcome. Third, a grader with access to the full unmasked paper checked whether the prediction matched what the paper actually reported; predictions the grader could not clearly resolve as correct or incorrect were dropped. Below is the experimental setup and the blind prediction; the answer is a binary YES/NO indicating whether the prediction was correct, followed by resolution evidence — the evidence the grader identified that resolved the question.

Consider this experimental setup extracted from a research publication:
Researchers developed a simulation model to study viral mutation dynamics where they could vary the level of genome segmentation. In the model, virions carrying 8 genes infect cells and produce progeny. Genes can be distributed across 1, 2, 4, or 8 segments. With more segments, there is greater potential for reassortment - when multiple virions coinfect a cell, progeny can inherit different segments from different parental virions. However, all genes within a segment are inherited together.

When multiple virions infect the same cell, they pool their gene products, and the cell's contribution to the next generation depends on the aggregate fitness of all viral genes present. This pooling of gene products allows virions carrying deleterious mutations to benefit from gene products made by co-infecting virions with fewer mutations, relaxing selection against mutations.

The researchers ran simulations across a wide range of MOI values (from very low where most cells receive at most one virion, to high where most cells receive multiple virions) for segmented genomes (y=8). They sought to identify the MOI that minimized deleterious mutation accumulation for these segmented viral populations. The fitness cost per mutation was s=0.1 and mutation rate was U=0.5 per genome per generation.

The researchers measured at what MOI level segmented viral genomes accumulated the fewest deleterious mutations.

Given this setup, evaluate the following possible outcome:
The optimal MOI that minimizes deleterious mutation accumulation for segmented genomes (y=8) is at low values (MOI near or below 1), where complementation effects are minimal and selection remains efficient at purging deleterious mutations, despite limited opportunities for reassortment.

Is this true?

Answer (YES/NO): NO